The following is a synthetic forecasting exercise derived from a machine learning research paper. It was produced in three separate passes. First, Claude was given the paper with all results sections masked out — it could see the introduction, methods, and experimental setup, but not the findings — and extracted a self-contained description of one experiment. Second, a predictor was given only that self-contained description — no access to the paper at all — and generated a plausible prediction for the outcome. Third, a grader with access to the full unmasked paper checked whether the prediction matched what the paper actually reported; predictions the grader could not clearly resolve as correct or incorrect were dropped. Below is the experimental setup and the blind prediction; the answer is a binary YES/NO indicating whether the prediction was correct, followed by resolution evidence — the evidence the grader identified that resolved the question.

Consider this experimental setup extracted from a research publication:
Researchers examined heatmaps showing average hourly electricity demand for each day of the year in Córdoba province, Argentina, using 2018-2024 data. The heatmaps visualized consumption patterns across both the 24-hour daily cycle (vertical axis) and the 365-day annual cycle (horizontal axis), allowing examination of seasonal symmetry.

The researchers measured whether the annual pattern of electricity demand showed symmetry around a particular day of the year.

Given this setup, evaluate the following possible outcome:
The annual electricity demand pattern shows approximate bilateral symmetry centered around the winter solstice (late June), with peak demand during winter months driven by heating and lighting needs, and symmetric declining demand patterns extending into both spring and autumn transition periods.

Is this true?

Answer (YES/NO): NO